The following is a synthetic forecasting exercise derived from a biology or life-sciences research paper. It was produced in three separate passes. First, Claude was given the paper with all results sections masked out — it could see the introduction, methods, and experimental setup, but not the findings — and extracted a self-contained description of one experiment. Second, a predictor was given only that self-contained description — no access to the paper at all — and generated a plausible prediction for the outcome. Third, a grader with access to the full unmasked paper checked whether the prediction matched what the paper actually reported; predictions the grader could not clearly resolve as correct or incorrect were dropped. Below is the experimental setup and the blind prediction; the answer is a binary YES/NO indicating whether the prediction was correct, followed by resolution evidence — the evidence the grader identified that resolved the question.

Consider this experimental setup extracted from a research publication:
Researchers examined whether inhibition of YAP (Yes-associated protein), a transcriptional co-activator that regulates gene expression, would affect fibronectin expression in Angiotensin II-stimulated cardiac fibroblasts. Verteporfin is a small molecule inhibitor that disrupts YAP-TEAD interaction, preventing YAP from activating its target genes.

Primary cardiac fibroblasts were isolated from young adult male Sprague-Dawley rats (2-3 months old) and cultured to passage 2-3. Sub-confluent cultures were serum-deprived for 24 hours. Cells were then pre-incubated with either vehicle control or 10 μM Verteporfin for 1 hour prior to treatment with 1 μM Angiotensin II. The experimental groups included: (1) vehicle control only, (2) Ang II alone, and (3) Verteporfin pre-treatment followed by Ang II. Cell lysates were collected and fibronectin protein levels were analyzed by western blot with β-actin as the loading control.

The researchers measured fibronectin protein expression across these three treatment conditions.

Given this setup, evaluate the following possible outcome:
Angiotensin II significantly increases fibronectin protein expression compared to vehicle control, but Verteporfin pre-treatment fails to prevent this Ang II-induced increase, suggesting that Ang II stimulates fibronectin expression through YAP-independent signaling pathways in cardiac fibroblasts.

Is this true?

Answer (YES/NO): NO